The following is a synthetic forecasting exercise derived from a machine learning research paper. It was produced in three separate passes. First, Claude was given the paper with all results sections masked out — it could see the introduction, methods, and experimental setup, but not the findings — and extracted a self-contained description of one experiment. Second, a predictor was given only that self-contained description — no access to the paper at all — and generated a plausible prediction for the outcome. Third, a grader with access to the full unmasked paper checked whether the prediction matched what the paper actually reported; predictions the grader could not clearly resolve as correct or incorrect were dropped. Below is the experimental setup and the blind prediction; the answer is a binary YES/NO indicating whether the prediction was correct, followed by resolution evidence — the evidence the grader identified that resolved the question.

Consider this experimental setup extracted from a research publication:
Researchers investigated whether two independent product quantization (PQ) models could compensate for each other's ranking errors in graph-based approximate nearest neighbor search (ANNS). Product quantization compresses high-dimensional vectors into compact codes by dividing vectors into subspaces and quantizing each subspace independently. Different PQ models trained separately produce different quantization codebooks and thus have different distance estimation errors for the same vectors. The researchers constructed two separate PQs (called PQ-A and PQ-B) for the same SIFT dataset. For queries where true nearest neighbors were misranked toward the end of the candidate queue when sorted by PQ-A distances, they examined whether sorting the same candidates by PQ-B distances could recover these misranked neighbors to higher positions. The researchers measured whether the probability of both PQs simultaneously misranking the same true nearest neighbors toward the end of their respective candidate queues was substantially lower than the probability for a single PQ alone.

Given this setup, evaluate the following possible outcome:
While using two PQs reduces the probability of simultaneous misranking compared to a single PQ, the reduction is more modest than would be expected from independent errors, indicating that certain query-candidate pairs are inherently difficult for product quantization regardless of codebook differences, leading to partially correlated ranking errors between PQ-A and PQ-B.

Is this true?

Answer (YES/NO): NO